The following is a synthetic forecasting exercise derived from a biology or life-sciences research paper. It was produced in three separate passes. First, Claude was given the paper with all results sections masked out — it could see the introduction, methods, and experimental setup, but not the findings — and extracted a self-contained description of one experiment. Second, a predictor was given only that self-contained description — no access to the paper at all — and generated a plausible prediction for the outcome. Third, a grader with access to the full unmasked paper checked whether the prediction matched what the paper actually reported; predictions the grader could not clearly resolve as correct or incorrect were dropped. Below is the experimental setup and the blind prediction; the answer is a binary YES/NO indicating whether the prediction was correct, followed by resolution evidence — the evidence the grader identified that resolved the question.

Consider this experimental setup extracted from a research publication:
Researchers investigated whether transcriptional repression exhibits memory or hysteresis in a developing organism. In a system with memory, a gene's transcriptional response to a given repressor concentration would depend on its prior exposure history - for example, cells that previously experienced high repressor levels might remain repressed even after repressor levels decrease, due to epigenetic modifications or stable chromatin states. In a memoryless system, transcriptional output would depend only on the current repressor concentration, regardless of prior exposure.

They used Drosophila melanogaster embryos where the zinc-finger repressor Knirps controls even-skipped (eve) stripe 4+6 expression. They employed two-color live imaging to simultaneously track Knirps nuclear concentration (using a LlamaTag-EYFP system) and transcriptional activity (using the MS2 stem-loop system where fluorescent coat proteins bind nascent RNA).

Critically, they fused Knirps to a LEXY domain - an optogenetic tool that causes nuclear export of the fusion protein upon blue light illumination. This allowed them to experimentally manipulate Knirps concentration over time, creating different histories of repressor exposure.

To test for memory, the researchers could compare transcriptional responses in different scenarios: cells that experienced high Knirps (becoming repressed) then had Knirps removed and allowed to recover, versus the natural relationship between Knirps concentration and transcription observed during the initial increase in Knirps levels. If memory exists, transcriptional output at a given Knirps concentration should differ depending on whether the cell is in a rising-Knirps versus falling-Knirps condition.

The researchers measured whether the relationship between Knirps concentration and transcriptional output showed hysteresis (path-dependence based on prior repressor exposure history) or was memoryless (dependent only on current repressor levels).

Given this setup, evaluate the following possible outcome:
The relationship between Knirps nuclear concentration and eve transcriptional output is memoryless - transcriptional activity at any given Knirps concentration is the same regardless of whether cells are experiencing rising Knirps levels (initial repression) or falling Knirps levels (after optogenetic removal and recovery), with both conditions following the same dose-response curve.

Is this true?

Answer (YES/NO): YES